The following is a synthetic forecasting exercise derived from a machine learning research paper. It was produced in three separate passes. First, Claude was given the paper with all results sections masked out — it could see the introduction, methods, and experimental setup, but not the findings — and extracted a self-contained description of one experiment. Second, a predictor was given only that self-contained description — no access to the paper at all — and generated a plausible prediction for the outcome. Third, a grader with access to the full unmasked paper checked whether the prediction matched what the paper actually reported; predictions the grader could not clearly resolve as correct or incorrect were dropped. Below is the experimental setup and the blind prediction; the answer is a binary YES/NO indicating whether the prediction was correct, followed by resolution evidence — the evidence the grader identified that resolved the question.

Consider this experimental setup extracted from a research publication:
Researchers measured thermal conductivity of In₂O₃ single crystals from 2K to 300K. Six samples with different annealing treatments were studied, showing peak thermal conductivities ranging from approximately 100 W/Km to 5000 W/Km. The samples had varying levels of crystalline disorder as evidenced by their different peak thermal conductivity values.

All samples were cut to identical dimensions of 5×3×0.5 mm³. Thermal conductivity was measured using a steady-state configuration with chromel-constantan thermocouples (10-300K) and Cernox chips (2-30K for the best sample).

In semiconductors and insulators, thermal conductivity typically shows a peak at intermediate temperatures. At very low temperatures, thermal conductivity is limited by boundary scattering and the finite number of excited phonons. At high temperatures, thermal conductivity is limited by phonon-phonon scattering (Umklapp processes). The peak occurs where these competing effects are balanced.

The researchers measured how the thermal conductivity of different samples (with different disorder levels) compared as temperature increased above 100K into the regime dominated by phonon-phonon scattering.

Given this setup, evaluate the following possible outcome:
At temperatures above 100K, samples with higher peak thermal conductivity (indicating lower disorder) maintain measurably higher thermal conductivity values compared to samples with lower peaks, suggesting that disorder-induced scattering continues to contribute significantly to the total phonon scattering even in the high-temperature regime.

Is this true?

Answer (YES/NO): NO